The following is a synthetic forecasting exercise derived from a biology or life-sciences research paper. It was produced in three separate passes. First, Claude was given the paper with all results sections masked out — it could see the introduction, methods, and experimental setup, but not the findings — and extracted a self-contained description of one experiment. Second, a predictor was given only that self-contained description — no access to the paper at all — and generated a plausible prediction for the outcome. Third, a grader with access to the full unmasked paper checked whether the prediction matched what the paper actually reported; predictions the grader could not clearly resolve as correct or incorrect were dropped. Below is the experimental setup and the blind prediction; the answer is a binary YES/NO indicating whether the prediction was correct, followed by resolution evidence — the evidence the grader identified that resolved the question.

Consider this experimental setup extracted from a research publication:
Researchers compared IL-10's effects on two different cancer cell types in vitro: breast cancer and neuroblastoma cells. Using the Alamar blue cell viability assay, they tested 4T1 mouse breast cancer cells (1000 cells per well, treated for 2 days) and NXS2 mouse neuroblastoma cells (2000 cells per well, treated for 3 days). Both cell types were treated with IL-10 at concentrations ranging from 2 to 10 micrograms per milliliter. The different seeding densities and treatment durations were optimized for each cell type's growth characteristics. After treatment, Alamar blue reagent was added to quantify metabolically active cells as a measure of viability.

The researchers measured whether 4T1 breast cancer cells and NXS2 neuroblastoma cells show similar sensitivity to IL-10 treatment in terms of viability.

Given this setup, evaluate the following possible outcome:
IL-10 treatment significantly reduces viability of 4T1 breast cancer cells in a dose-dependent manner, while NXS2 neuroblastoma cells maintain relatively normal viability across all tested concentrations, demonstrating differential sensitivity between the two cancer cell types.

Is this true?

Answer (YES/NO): NO